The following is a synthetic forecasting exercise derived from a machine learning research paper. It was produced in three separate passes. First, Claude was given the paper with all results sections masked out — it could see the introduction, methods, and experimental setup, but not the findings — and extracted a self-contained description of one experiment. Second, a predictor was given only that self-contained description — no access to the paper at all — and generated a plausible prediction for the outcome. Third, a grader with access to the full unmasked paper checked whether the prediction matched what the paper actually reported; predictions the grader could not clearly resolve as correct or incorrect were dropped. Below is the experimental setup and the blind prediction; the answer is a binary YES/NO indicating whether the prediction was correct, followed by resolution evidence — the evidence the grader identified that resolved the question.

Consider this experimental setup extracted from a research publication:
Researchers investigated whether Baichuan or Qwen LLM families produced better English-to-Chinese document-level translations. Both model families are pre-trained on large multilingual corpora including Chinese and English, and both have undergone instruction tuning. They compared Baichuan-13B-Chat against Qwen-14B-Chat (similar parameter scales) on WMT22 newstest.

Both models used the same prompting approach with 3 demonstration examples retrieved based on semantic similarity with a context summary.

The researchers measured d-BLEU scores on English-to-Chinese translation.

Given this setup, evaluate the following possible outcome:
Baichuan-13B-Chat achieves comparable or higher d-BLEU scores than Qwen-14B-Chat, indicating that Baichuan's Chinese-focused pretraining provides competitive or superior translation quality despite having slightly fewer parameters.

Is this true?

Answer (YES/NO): NO